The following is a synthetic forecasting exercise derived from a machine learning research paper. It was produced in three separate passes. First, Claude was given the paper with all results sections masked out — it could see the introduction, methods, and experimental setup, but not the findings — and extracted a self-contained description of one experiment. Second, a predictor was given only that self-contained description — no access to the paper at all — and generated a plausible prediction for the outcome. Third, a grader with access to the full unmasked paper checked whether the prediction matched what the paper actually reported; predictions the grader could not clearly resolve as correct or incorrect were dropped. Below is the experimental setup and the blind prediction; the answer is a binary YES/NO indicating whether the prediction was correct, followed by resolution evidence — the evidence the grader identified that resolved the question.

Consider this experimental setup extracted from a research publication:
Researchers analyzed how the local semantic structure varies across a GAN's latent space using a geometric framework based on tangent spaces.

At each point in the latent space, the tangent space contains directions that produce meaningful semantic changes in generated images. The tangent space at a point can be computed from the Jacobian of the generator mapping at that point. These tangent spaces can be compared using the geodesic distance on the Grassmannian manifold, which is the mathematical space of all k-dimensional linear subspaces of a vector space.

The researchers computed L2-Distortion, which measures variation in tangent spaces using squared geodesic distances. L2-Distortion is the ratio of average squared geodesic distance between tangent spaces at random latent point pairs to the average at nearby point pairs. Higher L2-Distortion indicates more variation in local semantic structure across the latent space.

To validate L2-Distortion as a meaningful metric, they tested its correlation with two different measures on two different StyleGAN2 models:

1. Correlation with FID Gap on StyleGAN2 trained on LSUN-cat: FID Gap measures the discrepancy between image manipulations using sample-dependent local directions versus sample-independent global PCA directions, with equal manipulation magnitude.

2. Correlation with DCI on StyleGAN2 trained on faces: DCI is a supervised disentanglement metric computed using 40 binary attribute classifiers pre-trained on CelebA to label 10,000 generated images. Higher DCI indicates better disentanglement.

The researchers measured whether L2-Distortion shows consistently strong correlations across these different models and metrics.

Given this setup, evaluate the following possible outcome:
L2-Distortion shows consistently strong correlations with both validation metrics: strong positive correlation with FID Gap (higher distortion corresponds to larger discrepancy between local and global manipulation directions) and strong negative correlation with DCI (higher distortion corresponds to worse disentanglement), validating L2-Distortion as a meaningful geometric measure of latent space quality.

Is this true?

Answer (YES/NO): YES